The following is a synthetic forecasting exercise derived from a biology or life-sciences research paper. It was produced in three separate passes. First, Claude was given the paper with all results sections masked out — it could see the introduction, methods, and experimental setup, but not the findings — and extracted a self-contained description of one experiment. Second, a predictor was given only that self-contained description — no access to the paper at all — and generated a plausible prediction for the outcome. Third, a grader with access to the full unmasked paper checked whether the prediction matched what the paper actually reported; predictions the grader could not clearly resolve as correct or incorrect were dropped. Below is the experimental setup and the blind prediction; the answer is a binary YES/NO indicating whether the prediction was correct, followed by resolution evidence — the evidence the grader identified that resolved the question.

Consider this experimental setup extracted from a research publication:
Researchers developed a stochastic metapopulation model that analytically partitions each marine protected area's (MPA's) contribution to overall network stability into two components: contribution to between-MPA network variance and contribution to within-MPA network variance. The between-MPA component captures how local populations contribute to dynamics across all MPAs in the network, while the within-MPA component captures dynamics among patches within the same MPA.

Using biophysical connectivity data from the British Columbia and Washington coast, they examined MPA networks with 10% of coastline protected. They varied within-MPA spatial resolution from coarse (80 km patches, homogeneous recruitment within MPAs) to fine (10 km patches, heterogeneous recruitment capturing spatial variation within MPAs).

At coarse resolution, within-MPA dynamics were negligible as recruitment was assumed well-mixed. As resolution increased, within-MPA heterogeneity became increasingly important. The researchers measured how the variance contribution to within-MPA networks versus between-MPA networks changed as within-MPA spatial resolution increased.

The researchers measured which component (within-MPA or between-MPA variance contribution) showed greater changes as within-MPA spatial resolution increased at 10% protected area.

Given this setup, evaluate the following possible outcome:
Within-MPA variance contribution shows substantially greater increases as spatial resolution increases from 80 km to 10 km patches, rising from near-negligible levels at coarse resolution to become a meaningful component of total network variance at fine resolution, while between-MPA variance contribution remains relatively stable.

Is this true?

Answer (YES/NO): NO